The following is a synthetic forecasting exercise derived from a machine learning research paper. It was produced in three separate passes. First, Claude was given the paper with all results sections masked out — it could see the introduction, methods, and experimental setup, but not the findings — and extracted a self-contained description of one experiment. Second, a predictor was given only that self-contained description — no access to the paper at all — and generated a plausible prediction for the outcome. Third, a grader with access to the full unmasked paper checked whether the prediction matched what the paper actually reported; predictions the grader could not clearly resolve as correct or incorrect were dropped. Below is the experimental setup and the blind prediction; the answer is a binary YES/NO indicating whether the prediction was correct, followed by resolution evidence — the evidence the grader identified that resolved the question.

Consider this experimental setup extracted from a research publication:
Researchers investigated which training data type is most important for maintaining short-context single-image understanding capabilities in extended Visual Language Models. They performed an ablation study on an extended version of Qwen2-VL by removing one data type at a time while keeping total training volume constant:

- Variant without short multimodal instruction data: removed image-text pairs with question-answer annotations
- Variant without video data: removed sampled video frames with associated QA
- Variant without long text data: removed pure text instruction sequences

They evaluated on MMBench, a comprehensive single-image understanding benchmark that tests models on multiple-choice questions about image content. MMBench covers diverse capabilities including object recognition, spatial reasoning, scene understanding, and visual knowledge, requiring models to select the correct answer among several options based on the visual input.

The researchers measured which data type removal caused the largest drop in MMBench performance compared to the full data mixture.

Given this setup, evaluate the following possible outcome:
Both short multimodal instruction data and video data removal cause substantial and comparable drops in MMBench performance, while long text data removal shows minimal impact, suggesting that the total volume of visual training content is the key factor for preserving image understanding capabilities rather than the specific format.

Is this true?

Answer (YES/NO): NO